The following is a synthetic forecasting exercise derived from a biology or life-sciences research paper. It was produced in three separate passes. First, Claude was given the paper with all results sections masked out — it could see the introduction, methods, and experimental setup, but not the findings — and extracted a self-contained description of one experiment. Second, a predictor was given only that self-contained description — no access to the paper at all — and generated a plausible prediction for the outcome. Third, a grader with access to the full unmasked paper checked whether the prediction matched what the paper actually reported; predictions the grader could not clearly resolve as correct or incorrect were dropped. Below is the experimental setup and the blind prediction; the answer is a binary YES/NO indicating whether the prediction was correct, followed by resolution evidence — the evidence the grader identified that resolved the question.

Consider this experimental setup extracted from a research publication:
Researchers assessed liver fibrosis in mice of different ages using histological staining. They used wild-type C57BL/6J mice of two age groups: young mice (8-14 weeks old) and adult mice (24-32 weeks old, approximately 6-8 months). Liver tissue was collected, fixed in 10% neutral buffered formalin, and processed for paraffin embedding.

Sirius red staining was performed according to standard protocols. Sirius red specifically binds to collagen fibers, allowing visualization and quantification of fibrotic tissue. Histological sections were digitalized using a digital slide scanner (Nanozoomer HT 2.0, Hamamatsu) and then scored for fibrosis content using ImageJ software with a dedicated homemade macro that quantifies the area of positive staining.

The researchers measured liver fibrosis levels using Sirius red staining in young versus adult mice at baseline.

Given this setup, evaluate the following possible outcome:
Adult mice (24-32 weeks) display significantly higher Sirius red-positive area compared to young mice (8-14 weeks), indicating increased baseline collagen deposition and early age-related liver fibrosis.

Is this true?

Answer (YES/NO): NO